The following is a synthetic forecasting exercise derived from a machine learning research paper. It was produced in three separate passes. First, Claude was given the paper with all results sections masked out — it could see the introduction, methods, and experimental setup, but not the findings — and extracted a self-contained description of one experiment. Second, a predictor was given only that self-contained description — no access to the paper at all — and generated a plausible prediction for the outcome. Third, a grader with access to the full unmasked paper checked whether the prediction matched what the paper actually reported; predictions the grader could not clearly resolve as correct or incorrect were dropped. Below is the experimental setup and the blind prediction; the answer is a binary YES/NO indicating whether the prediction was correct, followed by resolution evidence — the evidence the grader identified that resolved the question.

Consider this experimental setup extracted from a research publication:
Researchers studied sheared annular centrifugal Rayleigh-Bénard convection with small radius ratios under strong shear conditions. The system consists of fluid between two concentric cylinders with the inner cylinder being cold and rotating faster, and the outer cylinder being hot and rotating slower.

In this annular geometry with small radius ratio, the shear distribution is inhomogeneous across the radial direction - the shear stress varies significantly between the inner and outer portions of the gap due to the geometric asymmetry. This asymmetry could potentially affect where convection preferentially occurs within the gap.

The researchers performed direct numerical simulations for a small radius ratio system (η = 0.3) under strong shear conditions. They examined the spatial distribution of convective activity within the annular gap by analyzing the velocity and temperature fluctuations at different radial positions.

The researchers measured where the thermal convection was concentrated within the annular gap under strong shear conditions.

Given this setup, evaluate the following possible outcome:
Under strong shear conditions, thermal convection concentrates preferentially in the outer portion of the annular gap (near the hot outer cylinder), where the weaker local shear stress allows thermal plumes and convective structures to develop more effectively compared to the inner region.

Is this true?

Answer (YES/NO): YES